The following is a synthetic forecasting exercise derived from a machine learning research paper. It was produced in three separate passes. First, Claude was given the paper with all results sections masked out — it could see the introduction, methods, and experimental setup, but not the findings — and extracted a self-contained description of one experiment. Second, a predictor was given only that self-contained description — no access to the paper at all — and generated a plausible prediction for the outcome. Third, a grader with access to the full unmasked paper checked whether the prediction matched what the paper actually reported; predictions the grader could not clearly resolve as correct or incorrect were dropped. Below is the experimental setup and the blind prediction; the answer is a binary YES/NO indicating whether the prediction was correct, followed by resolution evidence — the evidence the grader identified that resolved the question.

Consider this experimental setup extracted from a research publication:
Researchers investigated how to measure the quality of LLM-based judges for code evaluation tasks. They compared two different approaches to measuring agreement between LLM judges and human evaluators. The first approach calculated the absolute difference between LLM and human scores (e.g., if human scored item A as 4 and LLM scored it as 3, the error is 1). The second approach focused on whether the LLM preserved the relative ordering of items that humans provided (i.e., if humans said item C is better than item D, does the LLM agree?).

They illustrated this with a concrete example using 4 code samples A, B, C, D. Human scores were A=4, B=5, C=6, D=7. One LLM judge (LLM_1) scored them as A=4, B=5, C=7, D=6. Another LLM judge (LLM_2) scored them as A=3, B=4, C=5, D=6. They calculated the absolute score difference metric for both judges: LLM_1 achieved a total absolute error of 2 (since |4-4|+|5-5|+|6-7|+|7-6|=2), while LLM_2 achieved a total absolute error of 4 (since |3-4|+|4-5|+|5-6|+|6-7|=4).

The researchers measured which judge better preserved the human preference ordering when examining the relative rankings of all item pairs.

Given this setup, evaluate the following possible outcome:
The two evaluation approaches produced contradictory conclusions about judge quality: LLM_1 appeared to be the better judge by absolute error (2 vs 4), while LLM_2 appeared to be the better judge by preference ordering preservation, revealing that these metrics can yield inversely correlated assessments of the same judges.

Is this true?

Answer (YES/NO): YES